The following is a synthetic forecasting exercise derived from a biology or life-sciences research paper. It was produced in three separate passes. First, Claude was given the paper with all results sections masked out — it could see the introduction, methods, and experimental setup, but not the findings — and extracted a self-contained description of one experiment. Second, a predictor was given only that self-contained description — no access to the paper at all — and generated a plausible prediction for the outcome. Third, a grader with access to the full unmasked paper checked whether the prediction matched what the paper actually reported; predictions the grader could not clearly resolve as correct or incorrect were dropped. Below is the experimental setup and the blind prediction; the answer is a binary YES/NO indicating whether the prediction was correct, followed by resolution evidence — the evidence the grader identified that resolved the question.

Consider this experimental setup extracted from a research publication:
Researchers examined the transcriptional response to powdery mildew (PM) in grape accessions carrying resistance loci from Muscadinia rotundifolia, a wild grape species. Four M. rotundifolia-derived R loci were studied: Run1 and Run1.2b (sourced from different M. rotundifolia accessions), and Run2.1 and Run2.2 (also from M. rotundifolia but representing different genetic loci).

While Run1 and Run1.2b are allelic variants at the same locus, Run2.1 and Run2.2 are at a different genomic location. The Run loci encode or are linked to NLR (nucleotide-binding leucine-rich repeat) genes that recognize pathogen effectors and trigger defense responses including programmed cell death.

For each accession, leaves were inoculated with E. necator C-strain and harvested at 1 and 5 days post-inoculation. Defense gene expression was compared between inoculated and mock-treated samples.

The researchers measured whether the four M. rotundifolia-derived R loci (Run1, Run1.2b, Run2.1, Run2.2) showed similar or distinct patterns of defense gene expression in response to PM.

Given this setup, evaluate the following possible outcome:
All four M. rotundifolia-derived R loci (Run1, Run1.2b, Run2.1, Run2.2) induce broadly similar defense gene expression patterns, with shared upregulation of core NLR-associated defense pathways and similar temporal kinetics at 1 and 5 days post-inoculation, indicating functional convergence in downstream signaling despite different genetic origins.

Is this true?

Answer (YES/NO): NO